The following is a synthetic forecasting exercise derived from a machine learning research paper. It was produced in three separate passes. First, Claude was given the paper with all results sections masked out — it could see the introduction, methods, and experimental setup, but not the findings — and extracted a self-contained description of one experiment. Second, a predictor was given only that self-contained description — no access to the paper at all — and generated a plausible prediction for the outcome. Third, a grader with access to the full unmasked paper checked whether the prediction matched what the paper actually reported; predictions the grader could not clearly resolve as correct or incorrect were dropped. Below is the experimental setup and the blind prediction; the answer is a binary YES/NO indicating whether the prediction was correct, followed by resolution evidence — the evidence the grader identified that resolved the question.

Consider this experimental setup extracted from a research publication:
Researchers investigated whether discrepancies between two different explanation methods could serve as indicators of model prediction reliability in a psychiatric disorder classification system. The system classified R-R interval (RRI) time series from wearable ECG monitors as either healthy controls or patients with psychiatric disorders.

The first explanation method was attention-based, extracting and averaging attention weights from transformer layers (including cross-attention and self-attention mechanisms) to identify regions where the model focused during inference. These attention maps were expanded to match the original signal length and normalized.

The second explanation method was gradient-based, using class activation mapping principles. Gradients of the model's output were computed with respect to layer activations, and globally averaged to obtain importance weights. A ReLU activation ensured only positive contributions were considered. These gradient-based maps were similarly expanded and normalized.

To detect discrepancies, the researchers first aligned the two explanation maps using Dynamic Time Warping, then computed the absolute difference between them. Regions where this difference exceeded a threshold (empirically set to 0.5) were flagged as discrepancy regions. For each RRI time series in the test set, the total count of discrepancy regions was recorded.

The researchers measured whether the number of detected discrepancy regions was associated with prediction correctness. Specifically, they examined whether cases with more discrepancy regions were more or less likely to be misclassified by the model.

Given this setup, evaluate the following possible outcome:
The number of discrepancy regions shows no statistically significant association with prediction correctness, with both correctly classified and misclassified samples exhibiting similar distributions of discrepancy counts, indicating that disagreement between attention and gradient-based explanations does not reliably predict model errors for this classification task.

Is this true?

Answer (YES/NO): NO